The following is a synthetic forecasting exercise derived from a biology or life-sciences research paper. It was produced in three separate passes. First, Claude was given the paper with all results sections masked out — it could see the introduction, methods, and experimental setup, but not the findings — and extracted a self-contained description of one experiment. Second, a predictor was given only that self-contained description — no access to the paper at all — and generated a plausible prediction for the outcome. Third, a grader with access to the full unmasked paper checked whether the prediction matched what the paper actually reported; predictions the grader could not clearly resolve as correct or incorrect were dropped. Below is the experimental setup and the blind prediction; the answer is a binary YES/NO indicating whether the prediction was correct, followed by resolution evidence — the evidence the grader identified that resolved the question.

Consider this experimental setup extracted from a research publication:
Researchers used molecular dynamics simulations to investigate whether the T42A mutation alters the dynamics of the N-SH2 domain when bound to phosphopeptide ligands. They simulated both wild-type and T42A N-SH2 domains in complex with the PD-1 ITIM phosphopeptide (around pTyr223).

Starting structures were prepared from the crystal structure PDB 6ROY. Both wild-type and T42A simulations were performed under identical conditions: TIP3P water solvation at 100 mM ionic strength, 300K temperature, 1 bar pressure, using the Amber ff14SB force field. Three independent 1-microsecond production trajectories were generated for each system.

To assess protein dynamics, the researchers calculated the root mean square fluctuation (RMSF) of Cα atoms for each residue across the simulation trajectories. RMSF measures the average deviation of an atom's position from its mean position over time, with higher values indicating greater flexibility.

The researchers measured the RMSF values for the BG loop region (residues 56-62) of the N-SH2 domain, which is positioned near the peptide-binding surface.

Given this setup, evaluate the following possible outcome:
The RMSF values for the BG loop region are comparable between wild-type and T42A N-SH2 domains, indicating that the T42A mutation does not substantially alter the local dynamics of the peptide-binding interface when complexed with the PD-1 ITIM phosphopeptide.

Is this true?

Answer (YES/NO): YES